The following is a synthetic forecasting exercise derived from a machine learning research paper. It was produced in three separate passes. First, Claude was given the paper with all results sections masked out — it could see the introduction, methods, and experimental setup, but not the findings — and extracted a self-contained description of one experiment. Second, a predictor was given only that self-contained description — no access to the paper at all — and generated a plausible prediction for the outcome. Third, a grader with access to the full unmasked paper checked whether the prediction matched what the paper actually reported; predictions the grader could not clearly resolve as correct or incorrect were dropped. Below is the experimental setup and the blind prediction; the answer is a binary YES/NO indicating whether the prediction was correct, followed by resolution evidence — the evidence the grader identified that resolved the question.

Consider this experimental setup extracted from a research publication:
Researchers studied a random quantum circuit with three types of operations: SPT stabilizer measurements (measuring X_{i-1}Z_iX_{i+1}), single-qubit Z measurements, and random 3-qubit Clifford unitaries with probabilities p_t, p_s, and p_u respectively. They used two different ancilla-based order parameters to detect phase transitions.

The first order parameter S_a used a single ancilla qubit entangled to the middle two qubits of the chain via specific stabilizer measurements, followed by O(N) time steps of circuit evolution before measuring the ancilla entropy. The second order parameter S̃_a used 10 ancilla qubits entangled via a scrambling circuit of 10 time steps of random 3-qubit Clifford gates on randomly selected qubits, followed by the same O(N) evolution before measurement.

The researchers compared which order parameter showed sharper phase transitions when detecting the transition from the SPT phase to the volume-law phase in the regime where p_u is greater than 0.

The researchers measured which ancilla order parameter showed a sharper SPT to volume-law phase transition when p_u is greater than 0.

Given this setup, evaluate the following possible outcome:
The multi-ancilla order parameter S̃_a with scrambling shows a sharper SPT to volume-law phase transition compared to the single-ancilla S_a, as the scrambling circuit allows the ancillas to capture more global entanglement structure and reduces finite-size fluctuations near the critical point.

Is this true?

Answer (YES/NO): NO